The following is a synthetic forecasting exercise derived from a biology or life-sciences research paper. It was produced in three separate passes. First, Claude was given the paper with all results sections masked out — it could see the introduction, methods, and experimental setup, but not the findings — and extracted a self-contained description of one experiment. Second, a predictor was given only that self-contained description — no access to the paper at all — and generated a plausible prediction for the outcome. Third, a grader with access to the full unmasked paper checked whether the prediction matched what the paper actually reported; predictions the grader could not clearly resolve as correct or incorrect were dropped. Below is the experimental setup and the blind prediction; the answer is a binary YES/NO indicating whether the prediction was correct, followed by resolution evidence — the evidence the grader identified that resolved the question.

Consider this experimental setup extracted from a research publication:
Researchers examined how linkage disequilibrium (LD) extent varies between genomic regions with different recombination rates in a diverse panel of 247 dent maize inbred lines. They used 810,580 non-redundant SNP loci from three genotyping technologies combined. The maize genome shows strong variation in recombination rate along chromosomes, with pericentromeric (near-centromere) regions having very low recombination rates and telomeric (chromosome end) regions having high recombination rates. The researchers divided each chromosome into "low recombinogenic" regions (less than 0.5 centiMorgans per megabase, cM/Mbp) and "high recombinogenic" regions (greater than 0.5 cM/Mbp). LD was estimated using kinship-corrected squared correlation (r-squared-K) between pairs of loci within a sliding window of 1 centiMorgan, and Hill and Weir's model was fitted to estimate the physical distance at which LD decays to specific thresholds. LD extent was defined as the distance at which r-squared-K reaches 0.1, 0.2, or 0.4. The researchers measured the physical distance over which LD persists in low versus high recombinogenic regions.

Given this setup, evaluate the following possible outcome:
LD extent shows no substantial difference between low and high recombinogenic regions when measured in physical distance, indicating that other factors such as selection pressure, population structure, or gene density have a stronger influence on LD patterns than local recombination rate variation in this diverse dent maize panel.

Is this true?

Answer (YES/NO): NO